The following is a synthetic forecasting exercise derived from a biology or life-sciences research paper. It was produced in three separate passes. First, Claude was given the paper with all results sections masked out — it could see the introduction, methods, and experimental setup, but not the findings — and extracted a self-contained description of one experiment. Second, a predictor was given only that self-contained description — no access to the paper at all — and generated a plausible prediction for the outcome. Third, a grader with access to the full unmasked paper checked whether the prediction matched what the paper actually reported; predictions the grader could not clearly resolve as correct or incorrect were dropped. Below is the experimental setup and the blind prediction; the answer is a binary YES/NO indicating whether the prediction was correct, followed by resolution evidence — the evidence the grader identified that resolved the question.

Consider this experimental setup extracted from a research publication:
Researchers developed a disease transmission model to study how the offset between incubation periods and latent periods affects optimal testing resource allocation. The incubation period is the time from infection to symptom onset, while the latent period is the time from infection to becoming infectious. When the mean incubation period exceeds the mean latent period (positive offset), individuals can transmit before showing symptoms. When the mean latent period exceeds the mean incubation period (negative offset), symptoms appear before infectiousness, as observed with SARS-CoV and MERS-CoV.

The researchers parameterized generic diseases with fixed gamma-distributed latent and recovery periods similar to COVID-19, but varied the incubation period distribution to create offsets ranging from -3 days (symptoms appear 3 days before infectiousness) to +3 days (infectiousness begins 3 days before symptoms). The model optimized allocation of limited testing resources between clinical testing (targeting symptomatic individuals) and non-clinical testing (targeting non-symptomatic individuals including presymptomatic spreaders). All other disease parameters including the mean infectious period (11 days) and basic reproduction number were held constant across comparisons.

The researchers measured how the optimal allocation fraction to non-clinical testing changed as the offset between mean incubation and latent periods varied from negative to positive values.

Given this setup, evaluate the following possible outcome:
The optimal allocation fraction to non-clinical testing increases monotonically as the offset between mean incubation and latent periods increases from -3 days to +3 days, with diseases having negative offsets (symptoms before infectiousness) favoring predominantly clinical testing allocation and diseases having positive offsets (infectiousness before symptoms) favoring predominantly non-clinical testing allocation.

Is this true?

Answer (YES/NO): NO